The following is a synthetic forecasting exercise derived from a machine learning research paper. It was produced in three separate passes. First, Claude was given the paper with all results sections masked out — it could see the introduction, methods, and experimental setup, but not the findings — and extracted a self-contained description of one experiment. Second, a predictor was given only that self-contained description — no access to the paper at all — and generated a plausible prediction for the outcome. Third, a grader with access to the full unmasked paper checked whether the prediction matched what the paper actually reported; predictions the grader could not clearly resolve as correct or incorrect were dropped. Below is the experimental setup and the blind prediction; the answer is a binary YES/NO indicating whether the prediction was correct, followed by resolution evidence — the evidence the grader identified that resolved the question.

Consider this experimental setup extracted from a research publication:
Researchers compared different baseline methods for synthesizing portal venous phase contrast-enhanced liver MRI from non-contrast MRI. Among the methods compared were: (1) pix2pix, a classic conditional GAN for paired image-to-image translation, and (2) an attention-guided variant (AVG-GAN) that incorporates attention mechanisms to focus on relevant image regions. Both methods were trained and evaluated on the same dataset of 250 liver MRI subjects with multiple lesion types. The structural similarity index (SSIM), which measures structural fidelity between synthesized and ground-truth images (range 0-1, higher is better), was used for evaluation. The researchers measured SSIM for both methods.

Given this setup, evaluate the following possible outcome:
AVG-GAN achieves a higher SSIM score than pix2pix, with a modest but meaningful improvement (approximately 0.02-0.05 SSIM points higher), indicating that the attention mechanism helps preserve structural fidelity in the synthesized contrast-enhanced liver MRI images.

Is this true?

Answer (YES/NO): YES